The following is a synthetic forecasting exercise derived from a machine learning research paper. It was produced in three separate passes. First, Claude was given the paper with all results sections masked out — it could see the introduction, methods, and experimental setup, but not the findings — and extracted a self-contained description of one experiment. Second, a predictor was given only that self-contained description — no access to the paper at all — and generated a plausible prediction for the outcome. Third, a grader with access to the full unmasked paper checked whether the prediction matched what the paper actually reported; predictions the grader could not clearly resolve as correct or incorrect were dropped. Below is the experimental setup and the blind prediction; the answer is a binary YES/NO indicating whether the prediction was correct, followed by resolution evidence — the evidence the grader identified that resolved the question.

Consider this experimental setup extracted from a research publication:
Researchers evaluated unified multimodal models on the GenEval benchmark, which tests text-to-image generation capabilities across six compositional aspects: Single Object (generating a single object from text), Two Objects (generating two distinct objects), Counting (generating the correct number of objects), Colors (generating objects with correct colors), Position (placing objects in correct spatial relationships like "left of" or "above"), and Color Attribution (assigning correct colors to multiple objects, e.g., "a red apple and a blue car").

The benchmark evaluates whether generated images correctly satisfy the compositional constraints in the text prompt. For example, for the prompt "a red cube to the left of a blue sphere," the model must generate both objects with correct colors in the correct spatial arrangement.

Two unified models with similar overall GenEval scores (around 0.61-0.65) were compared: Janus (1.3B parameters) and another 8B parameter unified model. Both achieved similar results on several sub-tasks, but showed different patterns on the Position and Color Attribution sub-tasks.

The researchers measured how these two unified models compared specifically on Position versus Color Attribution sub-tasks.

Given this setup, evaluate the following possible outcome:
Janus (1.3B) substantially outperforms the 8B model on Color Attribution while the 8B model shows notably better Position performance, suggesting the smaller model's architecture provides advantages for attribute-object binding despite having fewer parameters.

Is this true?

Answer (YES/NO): YES